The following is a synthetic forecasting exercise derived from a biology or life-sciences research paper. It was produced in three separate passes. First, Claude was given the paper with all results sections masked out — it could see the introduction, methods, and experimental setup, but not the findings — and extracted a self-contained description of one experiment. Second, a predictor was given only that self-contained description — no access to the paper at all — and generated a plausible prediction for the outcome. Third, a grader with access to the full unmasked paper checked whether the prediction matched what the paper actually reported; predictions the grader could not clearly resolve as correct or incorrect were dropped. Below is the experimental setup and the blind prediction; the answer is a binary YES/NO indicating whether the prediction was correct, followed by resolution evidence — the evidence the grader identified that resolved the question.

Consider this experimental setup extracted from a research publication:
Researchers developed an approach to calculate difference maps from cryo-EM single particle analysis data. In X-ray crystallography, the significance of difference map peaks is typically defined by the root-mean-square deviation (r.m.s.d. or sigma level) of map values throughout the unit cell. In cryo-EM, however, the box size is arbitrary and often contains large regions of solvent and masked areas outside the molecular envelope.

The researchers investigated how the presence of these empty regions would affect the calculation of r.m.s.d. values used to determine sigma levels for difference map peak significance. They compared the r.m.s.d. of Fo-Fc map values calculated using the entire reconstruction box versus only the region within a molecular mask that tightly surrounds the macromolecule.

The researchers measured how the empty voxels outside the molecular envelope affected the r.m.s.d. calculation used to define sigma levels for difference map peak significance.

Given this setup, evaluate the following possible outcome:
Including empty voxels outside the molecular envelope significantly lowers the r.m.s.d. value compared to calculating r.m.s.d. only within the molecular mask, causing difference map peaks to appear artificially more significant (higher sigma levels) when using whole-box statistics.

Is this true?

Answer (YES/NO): YES